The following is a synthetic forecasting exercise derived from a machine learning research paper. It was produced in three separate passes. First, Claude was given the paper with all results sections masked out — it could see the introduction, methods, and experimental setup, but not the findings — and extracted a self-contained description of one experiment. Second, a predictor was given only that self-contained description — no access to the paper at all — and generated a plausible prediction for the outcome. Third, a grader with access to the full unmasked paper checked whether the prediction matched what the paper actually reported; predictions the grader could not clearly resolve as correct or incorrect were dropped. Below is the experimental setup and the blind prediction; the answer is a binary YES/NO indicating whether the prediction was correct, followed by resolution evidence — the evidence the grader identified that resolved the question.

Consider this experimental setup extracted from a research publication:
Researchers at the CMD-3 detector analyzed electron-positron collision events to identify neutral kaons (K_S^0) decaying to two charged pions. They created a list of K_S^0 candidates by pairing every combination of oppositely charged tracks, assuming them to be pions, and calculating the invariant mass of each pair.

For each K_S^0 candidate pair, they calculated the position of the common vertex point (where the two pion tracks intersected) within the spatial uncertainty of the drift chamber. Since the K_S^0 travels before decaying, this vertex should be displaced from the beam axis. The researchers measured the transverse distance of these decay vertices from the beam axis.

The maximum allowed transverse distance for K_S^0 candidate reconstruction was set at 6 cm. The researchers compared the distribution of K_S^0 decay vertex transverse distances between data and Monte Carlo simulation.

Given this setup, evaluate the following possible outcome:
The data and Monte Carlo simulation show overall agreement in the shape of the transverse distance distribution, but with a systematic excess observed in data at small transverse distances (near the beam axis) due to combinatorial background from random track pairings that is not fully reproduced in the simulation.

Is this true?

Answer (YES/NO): NO